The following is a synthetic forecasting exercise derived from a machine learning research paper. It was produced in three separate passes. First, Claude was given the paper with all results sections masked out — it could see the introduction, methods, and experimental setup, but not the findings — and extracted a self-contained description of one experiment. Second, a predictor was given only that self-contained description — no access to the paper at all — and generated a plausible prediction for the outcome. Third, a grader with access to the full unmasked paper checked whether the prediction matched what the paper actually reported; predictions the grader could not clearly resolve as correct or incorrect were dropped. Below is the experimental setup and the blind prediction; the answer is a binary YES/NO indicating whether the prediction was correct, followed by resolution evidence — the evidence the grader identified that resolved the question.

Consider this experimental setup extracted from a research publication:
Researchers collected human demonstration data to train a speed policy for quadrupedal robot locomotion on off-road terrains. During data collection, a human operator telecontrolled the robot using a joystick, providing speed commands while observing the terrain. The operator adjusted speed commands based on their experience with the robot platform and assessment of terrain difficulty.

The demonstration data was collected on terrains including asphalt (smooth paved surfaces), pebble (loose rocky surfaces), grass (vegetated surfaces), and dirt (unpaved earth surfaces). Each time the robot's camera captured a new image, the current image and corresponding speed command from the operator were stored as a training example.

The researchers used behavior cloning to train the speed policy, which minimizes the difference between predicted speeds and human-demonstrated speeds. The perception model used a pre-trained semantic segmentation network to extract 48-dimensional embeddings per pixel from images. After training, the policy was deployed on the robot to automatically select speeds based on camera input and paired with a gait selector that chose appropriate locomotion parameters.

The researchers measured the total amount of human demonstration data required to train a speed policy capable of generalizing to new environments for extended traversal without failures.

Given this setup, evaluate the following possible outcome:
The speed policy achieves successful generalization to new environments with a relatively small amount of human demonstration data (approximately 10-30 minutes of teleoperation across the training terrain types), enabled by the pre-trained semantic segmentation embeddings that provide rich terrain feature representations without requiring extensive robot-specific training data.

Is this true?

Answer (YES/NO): NO